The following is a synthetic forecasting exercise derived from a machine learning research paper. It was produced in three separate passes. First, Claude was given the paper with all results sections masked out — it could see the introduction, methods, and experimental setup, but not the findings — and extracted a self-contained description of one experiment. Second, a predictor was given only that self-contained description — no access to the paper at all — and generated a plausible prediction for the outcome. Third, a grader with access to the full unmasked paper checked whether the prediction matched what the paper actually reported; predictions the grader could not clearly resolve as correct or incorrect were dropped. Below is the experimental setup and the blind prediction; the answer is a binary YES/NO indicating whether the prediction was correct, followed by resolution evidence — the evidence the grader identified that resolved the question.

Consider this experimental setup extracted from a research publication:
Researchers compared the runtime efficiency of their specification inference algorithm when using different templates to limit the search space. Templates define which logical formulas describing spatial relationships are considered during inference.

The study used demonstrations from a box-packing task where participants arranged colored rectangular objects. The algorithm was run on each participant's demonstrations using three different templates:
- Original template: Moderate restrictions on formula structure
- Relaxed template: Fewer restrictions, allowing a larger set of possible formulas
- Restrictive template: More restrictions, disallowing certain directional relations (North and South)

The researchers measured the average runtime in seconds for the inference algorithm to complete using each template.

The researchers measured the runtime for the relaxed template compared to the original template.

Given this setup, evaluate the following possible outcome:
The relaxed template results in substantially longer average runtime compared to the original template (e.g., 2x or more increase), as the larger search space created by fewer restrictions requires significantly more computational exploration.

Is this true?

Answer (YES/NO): YES